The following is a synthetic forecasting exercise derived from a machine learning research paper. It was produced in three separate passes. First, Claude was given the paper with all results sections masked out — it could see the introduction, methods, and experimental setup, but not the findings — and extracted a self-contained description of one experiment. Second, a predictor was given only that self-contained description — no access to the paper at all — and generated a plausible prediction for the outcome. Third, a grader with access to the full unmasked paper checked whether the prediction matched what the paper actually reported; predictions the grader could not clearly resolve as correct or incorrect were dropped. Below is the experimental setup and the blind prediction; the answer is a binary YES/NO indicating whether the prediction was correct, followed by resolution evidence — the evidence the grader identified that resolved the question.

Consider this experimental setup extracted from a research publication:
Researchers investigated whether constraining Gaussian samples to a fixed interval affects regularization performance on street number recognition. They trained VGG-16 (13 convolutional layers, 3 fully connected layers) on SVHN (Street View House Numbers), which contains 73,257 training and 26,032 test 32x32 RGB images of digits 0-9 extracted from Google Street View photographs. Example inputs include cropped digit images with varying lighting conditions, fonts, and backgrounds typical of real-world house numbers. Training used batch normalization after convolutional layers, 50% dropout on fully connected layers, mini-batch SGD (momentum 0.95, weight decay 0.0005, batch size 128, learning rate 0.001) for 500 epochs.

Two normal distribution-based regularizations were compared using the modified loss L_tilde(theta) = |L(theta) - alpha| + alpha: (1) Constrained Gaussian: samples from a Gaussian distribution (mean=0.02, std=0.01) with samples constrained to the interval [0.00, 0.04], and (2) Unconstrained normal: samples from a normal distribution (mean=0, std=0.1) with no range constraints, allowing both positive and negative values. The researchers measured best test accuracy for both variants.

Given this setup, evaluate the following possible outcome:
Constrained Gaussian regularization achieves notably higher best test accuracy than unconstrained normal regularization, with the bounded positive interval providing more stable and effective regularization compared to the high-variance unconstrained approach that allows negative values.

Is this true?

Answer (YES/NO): NO